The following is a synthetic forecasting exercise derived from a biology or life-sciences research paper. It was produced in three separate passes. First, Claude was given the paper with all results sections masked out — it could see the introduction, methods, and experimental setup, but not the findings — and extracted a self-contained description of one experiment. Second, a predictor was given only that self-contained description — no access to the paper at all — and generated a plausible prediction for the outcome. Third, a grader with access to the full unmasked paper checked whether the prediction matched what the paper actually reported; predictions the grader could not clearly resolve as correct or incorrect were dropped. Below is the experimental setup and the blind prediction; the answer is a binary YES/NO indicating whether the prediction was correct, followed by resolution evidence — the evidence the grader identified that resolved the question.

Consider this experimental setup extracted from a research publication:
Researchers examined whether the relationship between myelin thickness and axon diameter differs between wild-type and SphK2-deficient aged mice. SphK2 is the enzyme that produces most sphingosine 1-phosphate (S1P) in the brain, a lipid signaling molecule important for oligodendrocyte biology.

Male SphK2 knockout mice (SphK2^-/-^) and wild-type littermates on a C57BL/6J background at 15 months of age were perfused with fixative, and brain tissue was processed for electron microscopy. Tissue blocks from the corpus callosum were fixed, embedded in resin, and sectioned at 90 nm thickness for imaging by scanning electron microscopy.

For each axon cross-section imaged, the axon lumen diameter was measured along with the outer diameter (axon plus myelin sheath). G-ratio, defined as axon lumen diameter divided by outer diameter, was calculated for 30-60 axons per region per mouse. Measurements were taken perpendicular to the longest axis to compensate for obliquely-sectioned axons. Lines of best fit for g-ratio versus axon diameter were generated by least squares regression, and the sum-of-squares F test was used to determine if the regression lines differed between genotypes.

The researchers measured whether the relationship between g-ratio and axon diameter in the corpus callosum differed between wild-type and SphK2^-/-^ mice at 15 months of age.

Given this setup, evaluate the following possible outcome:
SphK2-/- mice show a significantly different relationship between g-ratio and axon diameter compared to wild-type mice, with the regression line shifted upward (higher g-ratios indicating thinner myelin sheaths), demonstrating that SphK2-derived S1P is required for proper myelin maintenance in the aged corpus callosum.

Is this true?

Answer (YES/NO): YES